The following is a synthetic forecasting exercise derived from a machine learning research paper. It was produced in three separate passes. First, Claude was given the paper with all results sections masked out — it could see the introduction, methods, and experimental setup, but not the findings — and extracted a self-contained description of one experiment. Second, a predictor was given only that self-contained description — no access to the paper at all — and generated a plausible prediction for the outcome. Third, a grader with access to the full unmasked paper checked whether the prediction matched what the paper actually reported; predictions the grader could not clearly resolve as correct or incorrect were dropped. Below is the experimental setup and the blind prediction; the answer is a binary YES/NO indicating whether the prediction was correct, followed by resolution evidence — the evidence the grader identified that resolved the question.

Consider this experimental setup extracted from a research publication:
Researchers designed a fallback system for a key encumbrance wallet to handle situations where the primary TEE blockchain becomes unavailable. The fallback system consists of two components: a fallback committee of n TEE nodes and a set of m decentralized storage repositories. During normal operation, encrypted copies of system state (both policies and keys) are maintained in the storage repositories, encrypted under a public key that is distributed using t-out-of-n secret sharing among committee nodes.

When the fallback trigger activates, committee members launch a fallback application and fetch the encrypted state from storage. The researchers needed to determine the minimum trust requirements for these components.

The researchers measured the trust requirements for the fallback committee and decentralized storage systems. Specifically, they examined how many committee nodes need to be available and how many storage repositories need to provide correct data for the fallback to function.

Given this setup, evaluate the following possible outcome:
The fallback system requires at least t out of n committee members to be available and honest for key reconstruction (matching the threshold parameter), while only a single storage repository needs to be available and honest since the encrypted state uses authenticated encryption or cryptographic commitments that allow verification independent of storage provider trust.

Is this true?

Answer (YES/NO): YES